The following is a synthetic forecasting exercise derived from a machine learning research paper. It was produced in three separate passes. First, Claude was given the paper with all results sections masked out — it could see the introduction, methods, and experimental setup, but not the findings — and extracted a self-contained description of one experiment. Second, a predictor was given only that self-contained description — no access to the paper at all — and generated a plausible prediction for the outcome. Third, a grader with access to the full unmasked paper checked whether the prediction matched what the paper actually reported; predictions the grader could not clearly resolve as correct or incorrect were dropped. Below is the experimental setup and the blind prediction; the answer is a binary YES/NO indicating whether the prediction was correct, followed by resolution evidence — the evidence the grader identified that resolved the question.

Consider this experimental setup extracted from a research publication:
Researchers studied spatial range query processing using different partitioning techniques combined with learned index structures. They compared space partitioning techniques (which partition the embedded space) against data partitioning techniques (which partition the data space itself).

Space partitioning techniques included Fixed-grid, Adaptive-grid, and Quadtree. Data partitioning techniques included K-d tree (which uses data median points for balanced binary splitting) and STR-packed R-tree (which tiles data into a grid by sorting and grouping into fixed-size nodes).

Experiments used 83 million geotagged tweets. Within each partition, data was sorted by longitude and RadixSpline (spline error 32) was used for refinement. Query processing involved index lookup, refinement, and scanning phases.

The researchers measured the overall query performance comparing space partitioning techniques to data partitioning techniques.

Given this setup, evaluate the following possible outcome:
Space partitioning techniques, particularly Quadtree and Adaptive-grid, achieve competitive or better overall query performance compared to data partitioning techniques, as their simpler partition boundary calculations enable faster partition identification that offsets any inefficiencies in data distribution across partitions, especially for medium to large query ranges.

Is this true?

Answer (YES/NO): NO